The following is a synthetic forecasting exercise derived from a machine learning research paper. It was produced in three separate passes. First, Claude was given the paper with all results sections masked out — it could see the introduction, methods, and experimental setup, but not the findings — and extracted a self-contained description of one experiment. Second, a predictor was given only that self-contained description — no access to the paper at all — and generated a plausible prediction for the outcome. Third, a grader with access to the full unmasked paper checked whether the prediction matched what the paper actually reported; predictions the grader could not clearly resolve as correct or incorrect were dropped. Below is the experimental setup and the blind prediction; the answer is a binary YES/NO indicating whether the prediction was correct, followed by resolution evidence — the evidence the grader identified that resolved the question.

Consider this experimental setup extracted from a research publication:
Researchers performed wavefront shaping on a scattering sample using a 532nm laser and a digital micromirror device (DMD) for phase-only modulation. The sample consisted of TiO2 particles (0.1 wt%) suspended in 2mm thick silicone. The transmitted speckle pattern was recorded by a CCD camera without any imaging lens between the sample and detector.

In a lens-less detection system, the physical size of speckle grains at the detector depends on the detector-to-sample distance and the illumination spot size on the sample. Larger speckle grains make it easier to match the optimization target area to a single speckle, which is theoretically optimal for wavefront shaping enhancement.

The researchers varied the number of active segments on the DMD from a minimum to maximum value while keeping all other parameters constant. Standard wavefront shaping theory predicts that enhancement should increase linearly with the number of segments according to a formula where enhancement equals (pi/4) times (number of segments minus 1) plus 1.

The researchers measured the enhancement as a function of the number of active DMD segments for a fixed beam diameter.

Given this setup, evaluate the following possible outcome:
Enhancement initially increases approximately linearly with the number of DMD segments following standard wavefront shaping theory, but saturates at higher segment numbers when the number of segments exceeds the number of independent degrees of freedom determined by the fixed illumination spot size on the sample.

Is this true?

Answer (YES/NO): NO